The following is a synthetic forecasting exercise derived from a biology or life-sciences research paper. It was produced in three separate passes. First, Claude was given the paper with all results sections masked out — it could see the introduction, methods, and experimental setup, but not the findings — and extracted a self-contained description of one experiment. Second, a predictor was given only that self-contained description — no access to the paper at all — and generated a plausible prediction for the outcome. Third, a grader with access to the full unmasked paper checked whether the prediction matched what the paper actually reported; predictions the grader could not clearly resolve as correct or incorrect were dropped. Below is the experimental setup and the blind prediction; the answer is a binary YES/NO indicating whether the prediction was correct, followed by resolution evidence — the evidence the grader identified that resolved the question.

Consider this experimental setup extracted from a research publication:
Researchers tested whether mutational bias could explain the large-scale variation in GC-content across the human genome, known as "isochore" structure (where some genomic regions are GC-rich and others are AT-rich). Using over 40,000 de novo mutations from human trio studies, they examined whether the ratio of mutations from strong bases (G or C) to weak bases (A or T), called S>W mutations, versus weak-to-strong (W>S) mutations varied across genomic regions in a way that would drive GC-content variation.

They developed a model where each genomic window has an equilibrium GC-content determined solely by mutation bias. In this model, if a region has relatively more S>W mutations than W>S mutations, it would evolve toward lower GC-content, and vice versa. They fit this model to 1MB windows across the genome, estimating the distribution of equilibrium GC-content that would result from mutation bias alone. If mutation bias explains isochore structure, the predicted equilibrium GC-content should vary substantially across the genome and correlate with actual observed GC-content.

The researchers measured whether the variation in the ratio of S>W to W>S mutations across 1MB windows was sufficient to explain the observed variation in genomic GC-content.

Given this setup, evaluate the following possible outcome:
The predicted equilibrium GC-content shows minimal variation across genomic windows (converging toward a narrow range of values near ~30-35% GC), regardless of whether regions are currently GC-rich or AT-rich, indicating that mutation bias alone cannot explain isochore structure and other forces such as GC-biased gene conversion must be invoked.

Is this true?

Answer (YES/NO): YES